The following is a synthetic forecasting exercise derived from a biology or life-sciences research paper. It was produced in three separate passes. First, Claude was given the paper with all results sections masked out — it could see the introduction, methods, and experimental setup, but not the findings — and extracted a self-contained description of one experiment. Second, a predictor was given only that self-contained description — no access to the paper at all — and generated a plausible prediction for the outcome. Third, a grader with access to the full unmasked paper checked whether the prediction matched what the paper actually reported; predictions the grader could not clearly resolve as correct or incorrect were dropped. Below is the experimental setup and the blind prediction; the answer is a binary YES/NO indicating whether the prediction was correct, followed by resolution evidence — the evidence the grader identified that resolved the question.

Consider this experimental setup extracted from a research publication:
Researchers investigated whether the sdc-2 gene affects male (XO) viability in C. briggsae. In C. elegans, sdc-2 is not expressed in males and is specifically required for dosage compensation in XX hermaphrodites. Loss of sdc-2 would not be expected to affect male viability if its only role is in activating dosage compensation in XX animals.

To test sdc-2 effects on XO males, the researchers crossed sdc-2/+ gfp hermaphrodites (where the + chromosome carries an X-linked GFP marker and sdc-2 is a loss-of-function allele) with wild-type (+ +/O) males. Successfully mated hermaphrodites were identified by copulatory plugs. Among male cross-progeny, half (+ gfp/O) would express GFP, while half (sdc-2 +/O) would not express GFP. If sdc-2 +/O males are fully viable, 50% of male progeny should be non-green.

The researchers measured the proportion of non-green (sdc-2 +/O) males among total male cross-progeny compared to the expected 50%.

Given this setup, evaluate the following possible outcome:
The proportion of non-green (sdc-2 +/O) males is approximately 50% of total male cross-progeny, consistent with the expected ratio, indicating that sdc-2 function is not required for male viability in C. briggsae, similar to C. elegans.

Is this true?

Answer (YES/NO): YES